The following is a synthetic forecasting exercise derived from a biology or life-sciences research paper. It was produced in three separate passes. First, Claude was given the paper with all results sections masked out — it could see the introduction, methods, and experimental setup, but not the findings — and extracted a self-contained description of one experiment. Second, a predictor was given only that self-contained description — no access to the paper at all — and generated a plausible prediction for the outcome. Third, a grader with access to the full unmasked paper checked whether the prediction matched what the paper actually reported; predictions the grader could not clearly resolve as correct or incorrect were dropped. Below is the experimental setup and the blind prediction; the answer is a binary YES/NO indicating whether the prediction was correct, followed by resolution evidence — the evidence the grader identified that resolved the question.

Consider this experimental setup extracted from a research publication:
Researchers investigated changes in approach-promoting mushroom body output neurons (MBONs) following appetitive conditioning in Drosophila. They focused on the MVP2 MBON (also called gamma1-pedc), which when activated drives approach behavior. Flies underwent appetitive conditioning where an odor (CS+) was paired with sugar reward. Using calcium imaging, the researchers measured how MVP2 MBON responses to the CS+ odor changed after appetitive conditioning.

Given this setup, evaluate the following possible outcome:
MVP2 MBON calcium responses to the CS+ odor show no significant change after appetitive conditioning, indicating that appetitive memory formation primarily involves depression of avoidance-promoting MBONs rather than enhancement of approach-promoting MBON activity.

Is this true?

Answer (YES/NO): NO